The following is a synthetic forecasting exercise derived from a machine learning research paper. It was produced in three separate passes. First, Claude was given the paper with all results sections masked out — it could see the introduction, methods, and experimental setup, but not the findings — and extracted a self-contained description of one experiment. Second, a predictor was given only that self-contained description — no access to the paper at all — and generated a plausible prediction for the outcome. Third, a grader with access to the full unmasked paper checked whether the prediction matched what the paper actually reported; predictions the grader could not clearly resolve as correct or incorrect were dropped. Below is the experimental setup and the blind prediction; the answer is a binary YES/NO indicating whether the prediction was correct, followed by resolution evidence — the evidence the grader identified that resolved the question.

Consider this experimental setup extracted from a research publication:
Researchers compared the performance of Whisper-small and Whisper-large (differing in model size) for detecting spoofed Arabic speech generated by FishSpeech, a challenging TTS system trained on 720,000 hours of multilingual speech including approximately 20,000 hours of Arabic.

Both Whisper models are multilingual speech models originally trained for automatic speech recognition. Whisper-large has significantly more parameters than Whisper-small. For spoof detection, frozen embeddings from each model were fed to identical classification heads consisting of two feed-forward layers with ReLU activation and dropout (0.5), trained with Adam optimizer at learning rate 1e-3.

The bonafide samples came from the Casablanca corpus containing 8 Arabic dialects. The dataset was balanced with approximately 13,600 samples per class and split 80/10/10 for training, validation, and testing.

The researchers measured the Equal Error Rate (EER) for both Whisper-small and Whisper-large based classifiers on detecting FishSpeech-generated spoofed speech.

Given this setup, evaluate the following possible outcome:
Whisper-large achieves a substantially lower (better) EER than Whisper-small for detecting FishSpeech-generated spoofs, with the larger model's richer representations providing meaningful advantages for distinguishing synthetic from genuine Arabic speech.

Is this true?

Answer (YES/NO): YES